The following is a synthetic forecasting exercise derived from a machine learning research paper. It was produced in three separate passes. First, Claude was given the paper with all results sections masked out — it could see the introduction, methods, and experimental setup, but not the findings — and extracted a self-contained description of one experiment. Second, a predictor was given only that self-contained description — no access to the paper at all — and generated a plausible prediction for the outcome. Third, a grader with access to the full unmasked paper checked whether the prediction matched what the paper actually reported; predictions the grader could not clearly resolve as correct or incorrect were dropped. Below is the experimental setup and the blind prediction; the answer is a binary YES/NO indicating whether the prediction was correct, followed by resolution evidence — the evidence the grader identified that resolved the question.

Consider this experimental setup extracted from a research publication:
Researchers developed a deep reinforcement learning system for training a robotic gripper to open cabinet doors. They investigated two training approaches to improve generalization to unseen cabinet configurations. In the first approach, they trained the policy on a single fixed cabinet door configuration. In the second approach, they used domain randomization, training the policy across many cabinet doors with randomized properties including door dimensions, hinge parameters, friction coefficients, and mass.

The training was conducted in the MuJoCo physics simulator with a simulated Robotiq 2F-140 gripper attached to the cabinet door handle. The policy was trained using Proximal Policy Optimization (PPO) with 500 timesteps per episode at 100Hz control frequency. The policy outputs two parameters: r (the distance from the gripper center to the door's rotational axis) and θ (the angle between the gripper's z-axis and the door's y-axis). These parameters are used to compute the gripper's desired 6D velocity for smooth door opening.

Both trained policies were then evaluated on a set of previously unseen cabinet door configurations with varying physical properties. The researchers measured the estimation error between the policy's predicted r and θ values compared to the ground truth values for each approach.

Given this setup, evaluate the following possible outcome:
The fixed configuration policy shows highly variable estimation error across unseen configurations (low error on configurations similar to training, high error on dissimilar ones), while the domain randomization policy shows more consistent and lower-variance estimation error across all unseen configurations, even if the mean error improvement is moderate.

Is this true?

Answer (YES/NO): NO